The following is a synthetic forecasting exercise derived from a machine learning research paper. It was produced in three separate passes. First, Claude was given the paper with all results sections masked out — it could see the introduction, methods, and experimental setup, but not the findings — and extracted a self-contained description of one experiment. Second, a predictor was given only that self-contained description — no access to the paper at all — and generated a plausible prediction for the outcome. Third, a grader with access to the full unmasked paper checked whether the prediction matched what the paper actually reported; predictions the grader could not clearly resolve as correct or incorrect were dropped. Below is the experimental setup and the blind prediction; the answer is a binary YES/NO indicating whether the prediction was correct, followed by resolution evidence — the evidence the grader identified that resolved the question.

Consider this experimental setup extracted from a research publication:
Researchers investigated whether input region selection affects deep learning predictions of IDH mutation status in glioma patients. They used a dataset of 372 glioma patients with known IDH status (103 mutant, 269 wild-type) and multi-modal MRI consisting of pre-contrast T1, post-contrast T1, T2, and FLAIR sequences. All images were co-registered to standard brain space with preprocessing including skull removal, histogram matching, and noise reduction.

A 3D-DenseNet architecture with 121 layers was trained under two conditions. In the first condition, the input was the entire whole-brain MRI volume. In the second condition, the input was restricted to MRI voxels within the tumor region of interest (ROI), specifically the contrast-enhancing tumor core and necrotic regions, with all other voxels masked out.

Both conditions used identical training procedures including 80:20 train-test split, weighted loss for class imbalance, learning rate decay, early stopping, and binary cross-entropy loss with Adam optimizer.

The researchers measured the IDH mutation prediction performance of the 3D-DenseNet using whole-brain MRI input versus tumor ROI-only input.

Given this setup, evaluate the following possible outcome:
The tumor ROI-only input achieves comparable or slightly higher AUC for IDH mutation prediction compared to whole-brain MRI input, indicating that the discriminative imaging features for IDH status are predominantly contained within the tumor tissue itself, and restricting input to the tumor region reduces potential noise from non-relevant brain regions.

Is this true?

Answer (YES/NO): NO